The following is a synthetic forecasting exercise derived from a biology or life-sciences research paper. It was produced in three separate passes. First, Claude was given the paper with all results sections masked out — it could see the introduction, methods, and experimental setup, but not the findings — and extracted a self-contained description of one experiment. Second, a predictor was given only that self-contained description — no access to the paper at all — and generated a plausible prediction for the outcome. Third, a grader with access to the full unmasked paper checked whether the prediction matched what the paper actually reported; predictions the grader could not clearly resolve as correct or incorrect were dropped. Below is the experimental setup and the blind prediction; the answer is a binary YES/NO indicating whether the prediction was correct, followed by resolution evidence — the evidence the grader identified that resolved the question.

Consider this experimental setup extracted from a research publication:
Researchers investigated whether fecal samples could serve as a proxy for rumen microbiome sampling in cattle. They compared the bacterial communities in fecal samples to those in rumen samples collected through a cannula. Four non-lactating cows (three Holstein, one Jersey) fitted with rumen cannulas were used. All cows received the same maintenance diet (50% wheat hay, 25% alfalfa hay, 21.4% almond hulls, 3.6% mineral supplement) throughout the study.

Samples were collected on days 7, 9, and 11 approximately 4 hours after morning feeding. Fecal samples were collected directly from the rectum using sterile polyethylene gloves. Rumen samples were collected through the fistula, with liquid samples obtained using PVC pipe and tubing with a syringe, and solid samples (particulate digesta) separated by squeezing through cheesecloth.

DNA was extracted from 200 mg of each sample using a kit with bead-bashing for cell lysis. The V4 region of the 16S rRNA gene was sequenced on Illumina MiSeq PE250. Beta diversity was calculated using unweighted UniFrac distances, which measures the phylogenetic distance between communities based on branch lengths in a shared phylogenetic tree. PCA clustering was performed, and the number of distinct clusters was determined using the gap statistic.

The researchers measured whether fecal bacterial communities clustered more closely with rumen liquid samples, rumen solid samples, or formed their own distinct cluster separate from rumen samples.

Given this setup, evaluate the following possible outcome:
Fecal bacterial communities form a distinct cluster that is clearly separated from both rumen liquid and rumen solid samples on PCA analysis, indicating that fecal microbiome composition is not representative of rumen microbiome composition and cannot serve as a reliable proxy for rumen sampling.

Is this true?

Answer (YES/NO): YES